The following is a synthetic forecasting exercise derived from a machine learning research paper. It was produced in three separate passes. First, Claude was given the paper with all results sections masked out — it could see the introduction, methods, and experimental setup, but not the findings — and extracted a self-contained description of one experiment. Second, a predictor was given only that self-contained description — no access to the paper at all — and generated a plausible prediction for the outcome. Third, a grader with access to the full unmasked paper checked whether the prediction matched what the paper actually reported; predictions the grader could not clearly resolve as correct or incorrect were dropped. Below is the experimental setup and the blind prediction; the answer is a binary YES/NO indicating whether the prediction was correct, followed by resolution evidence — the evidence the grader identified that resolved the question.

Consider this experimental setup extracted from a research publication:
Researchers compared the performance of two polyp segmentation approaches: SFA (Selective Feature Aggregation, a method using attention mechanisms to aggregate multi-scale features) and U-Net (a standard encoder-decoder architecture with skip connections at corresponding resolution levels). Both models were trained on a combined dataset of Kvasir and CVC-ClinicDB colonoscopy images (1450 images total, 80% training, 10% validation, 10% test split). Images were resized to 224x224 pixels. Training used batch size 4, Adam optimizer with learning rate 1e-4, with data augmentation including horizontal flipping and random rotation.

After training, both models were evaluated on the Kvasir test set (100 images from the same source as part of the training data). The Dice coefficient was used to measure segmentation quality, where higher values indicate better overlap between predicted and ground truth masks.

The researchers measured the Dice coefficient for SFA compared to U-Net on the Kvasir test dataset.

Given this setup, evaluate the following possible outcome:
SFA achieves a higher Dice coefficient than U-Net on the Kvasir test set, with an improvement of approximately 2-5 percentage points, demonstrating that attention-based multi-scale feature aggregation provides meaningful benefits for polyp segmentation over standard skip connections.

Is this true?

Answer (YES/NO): NO